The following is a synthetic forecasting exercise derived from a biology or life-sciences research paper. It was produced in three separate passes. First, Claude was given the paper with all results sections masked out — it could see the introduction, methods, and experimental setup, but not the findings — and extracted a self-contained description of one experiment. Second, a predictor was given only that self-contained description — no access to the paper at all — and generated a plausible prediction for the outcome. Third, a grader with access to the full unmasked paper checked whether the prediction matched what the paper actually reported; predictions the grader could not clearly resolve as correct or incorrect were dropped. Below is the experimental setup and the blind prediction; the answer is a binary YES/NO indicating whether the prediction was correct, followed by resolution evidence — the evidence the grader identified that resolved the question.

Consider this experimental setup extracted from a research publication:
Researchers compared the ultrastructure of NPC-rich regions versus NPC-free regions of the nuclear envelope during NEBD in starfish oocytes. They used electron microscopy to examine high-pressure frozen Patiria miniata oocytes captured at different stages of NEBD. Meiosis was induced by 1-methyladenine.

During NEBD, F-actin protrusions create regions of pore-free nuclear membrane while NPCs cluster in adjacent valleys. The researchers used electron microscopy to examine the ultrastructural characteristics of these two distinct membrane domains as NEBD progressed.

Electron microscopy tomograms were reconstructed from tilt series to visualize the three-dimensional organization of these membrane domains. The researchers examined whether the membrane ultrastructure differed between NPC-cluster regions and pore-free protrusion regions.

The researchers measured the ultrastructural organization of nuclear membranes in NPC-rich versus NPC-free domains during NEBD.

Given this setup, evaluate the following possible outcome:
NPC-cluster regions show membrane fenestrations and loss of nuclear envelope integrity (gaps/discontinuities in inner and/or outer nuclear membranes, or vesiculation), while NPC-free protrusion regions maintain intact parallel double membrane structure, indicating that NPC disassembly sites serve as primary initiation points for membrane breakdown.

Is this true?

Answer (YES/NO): NO